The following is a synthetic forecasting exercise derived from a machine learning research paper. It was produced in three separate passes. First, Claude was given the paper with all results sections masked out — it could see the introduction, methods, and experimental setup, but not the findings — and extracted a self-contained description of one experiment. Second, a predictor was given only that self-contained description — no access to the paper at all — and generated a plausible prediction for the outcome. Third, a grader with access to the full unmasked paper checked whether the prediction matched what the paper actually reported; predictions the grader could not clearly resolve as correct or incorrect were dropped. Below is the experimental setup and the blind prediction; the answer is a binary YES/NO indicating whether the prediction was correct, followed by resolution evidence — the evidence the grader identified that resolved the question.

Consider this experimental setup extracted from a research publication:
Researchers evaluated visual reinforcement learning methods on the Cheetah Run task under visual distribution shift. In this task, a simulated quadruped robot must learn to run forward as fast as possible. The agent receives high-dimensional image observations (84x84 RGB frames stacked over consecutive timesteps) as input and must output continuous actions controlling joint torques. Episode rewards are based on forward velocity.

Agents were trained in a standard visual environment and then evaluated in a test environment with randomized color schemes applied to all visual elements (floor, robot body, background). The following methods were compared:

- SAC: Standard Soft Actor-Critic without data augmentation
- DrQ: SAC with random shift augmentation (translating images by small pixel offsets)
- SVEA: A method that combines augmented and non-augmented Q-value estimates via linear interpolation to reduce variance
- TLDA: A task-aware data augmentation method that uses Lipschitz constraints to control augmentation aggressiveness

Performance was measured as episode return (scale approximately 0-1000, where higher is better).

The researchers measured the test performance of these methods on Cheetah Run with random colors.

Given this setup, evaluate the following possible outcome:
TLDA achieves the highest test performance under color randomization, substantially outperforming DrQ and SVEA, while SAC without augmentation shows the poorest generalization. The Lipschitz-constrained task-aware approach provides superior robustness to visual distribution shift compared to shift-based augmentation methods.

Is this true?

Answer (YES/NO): YES